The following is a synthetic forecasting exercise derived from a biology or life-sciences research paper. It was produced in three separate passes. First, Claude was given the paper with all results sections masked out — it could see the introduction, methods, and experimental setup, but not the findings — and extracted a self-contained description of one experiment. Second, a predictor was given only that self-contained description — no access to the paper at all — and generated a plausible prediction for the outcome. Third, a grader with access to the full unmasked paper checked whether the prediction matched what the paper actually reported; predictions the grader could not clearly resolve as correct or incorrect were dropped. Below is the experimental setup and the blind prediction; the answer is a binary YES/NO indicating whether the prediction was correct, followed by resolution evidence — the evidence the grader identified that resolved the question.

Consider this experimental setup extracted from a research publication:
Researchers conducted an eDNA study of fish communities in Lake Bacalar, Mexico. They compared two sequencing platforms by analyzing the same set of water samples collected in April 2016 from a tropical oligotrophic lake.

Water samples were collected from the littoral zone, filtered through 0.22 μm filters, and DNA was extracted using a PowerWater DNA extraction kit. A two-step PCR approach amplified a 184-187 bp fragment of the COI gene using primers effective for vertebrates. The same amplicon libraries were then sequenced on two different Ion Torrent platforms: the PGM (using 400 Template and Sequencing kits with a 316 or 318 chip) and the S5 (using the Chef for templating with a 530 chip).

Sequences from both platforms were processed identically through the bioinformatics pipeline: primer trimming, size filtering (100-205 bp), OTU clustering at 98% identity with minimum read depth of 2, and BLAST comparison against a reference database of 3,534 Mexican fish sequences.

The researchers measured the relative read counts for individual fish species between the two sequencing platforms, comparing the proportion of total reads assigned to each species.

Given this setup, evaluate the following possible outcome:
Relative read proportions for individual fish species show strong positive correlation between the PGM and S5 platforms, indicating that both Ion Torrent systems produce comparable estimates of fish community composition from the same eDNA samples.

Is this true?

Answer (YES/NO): NO